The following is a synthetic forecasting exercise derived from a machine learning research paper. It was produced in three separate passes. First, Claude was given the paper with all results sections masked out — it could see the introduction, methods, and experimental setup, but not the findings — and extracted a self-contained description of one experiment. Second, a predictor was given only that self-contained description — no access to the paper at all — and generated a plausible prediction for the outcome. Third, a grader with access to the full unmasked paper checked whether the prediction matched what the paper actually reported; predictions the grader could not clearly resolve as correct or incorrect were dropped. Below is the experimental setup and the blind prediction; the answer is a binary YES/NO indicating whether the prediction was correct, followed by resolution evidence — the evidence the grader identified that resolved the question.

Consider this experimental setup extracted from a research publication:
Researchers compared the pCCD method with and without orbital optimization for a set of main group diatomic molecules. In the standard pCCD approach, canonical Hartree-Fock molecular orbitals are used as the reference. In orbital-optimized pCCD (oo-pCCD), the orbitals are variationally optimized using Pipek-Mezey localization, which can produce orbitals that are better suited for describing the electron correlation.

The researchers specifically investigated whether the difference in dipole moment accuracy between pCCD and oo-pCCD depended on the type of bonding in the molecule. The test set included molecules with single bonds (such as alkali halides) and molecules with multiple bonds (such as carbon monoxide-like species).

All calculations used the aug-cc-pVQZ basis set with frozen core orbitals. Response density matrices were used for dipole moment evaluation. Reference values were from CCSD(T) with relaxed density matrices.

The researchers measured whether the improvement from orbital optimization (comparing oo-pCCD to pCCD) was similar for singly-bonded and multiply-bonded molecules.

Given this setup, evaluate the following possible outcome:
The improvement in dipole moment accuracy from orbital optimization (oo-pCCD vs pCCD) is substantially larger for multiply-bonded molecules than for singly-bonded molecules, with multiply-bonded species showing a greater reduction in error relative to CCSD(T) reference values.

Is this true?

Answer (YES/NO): NO